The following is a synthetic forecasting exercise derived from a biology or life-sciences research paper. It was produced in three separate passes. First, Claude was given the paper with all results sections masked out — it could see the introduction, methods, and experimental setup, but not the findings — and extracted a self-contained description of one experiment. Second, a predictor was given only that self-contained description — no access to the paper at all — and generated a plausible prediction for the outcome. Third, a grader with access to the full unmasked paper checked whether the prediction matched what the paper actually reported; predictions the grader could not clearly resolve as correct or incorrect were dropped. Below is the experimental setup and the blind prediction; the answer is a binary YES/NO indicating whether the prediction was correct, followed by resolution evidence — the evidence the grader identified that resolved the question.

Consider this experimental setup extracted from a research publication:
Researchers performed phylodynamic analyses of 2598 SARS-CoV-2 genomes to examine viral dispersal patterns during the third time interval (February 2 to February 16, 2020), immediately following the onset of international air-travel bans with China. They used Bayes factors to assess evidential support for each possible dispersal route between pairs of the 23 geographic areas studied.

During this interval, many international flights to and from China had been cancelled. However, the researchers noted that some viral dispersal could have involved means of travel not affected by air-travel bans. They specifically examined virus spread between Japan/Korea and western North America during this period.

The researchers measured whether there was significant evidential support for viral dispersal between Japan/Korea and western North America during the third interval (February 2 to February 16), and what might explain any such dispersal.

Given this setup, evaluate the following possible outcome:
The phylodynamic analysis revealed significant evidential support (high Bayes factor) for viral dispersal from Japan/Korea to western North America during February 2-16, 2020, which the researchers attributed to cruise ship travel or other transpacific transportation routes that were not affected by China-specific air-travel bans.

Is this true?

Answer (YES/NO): YES